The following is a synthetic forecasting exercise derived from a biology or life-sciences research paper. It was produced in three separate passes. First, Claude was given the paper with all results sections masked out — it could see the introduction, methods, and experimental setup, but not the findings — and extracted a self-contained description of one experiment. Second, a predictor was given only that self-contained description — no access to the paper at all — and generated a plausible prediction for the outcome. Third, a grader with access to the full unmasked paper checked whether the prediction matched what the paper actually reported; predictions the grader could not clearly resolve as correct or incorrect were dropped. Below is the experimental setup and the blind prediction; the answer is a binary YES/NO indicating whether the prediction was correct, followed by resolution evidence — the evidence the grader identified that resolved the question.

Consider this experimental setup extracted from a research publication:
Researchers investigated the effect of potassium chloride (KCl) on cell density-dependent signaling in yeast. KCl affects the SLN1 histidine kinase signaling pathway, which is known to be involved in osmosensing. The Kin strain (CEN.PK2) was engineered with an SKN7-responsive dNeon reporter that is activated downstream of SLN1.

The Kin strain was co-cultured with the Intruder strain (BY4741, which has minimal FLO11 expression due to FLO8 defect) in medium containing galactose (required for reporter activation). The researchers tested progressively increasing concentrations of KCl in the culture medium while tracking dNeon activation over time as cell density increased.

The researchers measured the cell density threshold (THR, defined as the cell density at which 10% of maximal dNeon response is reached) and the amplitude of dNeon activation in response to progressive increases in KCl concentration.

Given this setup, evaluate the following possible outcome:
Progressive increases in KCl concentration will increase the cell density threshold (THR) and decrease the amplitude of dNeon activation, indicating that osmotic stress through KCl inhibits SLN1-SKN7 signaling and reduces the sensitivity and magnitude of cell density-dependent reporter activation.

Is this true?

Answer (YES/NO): YES